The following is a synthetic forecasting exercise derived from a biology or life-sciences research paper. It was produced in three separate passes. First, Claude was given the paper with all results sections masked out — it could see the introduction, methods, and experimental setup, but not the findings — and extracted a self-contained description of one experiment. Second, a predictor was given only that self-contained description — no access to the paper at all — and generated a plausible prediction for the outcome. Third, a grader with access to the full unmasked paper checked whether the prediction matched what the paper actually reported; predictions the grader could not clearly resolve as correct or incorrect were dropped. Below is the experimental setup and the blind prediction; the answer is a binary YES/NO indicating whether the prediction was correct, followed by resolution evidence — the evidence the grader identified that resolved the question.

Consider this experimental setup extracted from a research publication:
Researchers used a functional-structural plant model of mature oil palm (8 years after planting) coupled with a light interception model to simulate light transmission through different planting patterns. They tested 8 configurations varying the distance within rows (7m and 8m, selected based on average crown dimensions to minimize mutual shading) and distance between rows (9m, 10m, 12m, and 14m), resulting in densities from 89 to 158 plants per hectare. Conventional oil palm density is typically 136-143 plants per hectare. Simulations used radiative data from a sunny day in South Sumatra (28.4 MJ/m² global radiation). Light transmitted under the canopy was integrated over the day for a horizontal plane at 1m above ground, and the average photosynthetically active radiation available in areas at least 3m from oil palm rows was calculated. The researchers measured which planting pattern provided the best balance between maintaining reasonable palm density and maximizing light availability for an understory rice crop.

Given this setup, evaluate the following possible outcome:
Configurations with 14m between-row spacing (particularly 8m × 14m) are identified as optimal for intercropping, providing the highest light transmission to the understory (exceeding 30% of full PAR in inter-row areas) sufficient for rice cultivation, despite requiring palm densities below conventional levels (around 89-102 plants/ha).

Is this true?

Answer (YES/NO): NO